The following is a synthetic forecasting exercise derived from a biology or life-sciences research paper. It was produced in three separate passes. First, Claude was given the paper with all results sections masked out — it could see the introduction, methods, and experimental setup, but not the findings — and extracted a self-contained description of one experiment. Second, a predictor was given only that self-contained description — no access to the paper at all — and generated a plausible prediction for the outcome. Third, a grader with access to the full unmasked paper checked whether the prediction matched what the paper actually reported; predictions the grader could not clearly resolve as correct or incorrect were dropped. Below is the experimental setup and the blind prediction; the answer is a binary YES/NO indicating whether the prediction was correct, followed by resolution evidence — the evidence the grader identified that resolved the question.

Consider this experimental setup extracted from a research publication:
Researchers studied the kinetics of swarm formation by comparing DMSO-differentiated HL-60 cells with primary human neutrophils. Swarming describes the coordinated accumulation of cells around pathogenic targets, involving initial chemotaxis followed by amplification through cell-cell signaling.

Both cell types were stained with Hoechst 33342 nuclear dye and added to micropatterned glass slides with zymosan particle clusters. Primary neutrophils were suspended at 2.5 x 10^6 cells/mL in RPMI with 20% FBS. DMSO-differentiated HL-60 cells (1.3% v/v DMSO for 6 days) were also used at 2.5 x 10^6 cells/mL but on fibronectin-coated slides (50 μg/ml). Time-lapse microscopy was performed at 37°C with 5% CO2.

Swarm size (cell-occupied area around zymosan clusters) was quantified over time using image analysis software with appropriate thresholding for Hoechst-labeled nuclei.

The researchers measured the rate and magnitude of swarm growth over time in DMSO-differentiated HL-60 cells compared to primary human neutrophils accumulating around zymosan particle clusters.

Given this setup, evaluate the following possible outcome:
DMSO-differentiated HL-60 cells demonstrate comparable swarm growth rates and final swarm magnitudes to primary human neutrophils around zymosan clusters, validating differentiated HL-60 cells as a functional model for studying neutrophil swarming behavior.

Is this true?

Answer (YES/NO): NO